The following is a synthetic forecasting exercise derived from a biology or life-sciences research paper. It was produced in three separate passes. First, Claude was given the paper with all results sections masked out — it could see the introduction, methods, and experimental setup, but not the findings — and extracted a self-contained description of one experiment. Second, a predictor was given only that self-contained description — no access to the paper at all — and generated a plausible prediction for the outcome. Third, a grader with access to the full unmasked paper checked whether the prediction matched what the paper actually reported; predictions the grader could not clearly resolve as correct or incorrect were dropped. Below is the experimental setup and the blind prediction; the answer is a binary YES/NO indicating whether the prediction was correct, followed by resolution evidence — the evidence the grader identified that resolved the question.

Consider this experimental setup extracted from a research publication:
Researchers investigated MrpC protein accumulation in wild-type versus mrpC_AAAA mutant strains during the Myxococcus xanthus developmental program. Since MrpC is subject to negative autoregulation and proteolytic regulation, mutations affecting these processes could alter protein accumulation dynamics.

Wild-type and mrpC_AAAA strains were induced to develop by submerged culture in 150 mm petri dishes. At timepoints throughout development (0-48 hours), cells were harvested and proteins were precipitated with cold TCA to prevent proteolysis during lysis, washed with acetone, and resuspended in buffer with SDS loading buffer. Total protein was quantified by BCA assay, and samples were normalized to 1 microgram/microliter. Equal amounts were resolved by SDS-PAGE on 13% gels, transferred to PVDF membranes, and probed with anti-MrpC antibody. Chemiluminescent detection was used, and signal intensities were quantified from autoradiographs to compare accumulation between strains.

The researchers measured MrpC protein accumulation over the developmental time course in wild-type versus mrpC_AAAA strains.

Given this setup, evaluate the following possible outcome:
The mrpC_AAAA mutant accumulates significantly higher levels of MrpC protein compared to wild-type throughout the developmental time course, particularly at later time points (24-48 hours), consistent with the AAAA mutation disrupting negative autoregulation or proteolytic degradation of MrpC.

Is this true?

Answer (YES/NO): NO